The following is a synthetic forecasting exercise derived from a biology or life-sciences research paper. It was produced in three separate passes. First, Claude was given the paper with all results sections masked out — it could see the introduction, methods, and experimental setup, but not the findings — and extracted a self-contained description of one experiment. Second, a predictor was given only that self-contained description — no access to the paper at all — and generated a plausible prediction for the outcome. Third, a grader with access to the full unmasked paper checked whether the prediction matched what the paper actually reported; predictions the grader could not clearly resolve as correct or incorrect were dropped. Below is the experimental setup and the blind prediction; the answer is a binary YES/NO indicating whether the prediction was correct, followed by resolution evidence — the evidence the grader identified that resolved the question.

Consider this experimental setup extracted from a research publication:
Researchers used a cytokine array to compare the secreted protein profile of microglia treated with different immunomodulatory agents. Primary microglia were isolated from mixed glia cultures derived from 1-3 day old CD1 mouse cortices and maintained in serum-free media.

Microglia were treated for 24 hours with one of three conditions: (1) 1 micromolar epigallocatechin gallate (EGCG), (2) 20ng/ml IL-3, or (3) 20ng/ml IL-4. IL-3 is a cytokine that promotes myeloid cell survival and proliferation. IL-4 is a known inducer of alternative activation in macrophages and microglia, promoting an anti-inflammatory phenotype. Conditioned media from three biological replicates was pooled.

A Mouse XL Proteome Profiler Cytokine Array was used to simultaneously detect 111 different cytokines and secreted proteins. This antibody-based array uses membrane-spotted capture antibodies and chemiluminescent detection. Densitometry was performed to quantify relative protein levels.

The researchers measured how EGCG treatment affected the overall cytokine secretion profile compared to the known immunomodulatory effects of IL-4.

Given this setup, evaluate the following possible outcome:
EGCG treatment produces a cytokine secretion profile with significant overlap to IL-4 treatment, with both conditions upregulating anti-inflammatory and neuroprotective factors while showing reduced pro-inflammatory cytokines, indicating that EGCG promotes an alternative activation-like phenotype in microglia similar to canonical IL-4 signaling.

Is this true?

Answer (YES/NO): NO